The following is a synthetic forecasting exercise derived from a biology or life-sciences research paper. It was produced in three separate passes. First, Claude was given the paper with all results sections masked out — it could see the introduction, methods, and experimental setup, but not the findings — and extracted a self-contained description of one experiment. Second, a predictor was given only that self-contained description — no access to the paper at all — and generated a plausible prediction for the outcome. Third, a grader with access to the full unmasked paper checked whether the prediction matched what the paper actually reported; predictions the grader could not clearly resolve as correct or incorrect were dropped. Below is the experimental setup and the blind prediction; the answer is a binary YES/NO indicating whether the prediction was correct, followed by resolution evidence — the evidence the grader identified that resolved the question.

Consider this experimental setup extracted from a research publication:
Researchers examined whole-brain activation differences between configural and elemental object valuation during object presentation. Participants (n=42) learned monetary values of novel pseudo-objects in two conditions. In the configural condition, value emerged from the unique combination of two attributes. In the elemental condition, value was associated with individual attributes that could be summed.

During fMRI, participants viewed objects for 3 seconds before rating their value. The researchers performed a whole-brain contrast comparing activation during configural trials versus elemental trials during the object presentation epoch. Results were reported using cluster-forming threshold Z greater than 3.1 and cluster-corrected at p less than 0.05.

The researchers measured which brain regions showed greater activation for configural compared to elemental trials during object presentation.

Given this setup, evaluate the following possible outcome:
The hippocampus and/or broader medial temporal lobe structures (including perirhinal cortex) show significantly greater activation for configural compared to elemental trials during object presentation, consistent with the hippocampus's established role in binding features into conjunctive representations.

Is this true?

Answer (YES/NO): NO